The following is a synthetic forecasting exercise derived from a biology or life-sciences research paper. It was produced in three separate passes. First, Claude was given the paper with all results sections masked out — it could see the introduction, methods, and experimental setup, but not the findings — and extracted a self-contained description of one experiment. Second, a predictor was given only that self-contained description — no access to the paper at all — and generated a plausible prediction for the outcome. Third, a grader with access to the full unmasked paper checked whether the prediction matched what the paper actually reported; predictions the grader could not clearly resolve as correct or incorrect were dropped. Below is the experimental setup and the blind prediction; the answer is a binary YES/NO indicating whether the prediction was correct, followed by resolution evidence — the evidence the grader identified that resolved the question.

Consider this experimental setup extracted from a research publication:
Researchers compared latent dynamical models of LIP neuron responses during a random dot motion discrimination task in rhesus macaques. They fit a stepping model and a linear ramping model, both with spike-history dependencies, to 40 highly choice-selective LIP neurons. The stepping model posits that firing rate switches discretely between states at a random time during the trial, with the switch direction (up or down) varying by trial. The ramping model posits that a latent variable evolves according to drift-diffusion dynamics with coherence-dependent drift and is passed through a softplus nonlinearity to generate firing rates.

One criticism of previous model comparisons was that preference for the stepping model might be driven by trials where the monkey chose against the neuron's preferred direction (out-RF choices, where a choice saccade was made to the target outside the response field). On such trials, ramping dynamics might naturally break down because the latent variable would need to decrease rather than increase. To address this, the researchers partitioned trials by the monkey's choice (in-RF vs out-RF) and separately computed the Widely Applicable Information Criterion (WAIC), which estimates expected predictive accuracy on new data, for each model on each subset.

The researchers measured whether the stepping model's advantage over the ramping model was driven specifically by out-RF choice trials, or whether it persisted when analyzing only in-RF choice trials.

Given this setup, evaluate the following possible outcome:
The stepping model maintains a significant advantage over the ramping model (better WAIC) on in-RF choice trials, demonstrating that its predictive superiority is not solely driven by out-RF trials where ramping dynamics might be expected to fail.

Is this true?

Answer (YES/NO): YES